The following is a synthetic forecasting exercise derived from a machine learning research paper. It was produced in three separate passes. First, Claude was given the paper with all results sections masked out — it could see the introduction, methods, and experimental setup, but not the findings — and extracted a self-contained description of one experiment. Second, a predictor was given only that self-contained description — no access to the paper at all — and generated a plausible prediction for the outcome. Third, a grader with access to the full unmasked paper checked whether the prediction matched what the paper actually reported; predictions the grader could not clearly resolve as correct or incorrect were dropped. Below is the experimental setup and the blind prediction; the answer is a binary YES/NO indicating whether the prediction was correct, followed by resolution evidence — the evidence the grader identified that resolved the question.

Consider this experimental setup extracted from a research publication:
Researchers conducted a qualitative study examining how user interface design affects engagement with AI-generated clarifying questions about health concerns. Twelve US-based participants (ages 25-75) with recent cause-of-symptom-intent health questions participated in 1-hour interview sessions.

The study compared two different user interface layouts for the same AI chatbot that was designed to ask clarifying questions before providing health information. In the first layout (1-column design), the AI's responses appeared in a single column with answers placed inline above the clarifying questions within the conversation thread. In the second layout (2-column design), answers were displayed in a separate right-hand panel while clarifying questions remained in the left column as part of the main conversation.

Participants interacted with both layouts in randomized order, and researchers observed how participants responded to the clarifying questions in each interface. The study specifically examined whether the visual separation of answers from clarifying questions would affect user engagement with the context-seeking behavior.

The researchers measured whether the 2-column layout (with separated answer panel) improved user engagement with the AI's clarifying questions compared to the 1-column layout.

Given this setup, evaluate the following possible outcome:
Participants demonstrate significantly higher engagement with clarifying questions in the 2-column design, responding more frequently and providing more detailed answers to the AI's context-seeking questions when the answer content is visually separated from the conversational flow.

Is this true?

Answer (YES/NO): NO